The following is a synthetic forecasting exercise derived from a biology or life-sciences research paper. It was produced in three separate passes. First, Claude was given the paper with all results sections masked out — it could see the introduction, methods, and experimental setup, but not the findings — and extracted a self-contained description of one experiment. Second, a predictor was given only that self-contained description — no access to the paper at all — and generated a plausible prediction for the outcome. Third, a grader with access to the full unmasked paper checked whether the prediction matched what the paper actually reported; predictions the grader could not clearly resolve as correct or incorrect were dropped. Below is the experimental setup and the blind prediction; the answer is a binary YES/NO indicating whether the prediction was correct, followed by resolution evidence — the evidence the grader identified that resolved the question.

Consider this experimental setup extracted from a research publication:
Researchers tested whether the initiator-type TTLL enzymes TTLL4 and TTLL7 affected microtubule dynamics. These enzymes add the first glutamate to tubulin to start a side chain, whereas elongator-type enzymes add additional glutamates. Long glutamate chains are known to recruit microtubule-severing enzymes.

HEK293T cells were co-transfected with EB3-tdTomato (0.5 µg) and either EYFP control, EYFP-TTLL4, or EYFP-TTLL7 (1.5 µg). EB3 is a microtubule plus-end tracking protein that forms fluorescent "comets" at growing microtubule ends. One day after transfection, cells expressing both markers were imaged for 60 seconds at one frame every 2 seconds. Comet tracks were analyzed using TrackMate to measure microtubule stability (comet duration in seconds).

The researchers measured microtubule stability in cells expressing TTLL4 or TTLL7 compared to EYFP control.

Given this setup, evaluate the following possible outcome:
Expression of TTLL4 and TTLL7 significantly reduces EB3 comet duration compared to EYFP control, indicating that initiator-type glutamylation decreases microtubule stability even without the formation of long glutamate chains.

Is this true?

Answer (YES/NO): NO